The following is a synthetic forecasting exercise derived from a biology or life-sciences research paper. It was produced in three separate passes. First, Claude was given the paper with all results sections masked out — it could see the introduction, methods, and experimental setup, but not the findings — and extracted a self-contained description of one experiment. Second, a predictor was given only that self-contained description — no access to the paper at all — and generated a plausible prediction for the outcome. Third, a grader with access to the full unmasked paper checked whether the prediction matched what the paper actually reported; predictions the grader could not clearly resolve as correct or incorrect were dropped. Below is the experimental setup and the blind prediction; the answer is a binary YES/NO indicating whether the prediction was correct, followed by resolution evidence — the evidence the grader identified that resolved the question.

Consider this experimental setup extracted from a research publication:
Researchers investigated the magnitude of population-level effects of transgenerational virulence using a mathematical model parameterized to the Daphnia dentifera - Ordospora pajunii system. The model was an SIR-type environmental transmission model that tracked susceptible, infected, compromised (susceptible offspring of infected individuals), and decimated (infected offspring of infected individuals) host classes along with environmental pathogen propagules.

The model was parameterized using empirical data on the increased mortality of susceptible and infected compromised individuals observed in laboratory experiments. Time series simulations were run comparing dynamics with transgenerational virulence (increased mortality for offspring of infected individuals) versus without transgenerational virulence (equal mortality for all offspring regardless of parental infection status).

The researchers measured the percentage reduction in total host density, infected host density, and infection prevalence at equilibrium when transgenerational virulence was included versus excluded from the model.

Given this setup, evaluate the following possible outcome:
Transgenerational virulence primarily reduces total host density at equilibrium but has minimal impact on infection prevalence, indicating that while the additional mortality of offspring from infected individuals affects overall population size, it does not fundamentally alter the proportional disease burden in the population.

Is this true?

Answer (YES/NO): NO